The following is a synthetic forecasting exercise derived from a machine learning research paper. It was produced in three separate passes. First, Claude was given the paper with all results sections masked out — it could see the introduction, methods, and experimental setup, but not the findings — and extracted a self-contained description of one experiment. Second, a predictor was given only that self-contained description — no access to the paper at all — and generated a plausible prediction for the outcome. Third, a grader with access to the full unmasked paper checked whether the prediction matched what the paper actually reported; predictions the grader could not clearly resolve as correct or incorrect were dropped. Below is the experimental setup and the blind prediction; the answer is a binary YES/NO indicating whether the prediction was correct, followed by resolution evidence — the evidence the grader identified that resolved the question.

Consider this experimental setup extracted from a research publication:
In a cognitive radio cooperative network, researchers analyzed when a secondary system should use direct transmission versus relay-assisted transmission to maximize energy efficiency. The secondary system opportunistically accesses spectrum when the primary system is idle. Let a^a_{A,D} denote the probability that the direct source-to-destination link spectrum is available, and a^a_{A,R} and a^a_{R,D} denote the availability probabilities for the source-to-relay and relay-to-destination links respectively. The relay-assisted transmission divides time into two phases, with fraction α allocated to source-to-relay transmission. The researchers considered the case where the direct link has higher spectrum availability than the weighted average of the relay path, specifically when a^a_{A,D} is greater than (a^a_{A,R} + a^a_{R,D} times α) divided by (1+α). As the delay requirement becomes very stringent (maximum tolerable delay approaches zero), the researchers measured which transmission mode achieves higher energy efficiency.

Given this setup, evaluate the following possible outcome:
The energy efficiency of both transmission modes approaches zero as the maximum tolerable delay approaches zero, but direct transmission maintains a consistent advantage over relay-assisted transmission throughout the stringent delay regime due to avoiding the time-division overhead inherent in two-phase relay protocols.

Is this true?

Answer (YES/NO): NO